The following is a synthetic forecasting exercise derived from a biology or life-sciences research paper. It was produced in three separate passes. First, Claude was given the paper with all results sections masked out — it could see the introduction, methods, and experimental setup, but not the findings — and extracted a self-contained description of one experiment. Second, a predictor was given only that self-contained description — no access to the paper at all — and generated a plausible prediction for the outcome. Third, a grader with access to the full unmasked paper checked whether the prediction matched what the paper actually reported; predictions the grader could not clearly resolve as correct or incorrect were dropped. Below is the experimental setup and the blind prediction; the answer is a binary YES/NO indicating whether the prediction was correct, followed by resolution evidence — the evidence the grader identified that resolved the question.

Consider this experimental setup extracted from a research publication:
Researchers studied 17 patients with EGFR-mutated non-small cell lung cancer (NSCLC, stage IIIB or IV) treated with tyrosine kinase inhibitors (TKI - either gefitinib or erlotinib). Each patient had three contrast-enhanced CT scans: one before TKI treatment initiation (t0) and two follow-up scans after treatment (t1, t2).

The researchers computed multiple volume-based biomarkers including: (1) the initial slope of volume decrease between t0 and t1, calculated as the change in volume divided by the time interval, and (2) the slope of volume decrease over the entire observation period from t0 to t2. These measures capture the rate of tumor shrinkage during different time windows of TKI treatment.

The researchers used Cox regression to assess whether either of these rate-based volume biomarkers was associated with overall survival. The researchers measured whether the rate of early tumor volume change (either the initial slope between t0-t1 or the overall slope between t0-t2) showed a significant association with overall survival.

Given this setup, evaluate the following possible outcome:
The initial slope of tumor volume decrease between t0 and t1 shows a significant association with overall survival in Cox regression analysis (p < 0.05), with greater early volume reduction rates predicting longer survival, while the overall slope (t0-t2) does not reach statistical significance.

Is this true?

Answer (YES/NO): NO